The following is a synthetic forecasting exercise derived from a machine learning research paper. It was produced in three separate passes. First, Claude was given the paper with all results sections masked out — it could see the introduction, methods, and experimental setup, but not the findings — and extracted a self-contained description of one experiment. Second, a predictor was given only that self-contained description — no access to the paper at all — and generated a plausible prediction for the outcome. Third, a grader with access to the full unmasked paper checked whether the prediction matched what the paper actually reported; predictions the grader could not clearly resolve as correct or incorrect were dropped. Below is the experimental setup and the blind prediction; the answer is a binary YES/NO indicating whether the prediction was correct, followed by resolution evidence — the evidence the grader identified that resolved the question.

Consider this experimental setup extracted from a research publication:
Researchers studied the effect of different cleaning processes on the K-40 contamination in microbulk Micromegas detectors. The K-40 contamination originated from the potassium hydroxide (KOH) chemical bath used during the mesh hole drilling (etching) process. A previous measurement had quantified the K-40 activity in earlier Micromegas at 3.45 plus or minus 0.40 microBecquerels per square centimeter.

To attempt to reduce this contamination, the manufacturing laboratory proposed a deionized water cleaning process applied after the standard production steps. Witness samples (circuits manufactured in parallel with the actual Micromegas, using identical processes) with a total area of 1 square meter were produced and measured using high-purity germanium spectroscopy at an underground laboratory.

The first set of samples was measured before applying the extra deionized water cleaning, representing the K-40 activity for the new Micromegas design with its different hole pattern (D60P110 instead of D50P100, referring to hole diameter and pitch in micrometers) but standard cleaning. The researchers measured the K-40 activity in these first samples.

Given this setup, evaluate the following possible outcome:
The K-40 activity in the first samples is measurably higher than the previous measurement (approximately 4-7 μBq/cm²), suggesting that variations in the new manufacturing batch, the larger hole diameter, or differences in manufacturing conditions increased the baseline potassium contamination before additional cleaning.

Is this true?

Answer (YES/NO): NO